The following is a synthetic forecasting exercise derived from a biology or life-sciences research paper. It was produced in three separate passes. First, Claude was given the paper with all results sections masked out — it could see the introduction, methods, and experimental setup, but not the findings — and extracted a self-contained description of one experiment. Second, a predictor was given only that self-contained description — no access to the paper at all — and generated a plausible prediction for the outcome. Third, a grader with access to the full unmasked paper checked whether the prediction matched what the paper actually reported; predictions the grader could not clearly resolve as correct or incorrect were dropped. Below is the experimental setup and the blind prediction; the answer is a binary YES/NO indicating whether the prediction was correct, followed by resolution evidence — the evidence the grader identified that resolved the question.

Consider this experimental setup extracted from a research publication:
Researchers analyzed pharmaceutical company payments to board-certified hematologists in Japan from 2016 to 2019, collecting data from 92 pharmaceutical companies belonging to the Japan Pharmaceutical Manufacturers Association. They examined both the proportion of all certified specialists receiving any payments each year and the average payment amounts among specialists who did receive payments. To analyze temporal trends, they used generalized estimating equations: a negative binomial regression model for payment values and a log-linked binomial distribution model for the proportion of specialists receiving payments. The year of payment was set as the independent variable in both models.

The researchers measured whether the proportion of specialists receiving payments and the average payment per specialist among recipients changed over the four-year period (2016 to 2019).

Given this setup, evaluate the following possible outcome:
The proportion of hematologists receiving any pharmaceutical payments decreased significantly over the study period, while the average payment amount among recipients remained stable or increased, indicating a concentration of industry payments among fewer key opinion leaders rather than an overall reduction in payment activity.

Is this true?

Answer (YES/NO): NO